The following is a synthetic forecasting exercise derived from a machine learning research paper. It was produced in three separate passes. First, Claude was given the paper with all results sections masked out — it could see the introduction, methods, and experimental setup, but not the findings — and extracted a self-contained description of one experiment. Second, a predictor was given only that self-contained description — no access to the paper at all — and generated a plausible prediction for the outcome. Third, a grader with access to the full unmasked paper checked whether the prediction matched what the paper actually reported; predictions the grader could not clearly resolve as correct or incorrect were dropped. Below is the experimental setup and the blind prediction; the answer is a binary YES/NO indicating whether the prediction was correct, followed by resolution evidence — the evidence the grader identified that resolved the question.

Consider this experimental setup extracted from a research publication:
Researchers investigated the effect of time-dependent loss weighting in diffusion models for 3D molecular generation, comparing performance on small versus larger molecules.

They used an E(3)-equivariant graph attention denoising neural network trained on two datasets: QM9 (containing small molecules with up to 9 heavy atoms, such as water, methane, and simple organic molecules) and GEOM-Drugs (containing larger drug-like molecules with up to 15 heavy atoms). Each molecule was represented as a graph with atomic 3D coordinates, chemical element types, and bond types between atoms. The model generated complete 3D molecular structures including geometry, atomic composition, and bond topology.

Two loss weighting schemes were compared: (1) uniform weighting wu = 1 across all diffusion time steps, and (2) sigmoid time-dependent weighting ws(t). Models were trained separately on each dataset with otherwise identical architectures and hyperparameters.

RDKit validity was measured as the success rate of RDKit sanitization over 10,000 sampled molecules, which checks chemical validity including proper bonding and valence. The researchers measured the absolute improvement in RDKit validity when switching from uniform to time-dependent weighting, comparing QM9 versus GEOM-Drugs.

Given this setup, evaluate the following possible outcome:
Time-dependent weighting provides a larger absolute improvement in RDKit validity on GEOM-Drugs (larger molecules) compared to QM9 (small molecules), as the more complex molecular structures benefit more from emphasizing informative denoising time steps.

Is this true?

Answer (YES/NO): YES